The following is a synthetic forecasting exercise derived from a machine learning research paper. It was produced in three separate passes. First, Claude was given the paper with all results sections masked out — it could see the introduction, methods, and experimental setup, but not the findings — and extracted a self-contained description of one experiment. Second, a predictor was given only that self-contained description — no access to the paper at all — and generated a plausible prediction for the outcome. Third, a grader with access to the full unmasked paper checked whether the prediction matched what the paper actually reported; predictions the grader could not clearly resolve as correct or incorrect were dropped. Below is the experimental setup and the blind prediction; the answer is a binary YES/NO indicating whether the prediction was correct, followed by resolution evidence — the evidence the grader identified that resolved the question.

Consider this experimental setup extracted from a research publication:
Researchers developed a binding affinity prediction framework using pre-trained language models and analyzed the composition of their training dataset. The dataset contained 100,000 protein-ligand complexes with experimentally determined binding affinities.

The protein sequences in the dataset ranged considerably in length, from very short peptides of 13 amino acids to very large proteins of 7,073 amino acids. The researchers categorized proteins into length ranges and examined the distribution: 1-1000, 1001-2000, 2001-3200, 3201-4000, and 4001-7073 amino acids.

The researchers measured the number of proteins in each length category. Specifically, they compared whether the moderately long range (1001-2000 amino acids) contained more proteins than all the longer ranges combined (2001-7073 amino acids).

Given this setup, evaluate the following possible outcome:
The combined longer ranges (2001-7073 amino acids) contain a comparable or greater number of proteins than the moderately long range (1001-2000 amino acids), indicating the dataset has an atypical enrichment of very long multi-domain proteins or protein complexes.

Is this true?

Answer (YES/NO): NO